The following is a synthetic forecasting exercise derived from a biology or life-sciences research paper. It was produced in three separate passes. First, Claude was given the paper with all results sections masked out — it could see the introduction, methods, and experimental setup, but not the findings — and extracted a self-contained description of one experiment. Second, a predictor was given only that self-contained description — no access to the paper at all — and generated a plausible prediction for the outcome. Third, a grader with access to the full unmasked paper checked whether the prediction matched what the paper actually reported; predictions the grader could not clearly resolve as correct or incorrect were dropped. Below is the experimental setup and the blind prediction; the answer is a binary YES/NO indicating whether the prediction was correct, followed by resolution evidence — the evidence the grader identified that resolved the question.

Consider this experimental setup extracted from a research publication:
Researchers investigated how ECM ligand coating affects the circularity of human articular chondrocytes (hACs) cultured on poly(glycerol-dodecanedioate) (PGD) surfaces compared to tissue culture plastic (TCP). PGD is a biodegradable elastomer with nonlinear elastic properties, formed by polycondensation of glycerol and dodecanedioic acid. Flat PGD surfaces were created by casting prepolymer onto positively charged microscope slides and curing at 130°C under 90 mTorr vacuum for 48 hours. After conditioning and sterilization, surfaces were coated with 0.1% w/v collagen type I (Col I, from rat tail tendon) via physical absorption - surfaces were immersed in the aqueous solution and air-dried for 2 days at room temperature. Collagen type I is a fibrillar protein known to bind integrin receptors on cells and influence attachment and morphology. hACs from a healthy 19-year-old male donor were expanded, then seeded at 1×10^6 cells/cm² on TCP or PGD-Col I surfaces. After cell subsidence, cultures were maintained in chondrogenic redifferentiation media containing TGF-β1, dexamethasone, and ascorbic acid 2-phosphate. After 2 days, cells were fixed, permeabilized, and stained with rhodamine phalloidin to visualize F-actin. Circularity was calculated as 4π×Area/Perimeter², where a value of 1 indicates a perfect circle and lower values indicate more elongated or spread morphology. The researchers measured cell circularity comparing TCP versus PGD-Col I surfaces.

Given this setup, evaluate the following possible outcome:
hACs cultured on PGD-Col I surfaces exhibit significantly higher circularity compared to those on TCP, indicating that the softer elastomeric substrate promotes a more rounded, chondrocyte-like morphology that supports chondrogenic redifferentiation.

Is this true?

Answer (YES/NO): NO